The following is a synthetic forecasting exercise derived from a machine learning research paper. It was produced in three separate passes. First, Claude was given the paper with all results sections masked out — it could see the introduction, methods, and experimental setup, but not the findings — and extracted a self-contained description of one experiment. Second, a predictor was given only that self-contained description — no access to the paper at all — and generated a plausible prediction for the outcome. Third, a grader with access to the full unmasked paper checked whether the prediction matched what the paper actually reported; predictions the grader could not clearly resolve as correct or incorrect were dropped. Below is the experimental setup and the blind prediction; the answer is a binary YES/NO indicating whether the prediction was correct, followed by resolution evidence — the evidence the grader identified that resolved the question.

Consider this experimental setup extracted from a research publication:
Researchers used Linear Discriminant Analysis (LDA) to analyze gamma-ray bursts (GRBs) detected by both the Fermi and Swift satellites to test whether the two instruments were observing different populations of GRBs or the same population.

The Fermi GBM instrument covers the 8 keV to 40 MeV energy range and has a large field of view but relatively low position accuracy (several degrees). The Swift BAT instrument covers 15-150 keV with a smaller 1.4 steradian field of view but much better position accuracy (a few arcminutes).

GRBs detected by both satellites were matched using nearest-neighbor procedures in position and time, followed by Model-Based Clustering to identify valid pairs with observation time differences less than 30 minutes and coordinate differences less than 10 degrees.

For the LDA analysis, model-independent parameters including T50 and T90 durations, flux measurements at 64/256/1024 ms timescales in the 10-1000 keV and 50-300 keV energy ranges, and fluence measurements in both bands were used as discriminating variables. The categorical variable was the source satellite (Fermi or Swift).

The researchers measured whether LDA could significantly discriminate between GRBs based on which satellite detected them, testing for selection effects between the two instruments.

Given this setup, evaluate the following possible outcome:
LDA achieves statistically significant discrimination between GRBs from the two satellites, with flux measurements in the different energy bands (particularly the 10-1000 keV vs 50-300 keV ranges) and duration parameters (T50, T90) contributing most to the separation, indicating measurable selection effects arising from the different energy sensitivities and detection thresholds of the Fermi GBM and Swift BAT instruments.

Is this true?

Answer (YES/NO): NO